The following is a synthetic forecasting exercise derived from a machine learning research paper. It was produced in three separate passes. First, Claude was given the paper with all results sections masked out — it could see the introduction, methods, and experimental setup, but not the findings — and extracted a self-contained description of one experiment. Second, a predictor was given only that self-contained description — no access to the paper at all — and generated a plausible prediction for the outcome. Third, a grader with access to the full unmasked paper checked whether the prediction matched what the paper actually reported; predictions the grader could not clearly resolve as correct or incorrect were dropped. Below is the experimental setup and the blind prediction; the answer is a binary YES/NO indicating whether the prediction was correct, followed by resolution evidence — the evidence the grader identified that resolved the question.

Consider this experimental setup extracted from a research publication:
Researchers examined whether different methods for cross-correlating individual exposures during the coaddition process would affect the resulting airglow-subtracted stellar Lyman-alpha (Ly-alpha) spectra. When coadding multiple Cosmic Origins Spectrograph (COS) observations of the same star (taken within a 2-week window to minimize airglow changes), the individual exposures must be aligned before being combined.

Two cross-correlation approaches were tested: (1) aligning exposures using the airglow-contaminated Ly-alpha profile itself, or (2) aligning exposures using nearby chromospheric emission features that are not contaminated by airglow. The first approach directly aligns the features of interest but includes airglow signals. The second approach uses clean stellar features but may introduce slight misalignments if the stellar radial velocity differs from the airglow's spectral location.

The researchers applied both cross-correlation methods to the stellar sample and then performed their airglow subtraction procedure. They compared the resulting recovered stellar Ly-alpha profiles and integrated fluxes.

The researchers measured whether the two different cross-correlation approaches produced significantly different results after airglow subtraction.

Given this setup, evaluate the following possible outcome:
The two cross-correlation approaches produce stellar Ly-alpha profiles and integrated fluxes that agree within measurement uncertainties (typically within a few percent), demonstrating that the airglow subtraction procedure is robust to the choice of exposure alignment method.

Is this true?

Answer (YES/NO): YES